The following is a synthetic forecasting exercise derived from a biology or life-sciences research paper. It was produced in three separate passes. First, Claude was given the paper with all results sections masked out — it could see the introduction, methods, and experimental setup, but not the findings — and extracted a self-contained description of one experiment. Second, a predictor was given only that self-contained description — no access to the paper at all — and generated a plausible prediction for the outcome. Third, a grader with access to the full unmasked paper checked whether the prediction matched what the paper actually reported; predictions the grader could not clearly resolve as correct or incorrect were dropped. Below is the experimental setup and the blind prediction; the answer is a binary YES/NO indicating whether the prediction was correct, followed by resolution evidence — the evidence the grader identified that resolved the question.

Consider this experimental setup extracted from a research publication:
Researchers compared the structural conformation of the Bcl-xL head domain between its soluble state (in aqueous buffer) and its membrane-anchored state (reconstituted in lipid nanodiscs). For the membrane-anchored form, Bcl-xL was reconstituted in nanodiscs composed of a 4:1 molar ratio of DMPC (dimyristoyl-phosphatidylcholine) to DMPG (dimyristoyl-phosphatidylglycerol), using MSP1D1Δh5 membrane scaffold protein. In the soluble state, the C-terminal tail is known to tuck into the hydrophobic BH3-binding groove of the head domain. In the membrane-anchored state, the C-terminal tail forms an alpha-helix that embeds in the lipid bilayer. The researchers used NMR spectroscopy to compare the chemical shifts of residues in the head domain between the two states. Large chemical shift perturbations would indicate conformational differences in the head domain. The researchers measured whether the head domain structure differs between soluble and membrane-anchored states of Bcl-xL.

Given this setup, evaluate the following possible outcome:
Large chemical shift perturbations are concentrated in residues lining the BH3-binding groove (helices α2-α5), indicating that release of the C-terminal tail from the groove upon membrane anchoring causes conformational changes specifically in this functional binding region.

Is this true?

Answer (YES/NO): NO